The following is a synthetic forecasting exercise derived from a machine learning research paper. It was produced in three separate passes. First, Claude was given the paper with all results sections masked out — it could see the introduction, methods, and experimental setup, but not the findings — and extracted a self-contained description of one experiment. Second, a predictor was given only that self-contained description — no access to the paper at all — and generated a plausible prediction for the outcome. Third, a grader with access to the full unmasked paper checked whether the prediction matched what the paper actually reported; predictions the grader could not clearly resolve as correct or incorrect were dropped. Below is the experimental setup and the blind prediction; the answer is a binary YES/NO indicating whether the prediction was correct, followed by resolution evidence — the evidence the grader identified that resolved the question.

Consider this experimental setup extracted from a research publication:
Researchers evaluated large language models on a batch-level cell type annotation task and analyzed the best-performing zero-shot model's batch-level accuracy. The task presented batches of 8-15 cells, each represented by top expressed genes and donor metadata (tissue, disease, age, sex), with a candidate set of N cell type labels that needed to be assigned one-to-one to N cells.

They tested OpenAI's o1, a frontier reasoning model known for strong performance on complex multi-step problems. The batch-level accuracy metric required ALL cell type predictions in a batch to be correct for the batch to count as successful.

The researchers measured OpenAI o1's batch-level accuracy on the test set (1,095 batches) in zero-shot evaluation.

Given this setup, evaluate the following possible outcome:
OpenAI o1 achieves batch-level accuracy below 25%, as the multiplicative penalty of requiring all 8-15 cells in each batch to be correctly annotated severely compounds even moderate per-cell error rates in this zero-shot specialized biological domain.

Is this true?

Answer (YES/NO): YES